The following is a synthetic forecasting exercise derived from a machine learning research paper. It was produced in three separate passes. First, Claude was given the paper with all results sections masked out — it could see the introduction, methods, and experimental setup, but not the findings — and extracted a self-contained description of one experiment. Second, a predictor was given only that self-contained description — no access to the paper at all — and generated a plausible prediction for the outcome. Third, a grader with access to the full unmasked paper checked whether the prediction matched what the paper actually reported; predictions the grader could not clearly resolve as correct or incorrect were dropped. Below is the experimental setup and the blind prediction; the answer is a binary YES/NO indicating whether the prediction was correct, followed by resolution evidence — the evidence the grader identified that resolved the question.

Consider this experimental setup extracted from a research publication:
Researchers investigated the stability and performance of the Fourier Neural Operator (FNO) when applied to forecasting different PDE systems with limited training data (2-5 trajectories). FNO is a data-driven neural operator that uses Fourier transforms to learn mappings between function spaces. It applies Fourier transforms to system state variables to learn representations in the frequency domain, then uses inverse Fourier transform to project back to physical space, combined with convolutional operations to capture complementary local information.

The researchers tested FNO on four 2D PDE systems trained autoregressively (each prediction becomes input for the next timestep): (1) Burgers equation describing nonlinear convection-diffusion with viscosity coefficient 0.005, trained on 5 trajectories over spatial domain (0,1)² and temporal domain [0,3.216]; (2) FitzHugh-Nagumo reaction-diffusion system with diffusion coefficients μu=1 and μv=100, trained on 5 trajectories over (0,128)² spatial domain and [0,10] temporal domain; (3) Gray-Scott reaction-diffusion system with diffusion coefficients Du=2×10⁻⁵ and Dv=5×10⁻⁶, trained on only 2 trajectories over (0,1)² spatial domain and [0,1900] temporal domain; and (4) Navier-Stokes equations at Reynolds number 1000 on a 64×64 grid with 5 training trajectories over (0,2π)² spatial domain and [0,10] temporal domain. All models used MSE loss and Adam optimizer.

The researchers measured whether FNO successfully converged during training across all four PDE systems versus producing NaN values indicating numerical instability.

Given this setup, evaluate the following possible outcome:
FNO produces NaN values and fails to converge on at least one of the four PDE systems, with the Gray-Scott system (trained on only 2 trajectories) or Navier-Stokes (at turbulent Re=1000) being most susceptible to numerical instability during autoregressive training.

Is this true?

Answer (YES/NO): YES